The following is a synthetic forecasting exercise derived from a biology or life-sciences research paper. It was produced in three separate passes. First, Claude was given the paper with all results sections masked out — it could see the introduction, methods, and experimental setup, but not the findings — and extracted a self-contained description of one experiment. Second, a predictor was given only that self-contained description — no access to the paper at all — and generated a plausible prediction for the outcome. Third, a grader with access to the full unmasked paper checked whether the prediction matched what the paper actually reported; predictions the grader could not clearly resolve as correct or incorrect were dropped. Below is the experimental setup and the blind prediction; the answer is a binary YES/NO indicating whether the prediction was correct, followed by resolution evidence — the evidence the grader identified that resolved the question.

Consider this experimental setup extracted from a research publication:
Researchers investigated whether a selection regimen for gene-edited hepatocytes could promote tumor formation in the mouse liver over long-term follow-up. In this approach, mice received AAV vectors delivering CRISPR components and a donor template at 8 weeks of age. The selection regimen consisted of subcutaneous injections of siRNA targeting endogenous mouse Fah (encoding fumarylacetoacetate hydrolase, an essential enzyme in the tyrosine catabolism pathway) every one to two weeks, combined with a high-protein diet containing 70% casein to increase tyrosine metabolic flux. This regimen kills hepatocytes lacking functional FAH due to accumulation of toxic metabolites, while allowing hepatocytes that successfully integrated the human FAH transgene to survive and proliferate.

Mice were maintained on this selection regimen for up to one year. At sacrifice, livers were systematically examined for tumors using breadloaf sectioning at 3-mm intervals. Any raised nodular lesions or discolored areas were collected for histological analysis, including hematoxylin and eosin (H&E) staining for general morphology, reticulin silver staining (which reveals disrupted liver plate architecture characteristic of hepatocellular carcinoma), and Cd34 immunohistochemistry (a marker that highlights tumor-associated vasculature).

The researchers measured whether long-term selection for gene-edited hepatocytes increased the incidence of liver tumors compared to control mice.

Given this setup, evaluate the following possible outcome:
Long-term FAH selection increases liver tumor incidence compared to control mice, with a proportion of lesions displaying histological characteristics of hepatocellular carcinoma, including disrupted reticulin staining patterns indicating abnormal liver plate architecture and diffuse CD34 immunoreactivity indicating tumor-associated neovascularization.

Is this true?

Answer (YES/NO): NO